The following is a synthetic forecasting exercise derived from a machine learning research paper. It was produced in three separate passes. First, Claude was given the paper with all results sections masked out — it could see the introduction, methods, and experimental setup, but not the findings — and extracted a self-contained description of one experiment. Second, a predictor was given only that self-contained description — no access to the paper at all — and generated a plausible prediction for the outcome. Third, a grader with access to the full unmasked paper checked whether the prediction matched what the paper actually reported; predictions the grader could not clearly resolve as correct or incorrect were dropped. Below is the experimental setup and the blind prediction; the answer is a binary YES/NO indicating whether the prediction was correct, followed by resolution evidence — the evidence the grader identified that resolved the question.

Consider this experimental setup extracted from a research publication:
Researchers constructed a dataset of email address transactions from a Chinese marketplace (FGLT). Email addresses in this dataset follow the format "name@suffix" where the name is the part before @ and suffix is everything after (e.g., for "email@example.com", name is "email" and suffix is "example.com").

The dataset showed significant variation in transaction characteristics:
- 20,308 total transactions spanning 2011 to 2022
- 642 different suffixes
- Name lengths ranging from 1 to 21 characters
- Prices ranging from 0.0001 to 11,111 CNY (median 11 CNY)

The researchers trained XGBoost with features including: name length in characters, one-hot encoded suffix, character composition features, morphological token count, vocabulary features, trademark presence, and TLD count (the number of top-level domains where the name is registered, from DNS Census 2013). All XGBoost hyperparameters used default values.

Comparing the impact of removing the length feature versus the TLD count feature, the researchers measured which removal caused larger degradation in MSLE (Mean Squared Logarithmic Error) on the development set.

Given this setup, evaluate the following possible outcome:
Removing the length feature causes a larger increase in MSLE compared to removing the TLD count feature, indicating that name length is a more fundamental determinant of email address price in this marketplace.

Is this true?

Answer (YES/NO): NO